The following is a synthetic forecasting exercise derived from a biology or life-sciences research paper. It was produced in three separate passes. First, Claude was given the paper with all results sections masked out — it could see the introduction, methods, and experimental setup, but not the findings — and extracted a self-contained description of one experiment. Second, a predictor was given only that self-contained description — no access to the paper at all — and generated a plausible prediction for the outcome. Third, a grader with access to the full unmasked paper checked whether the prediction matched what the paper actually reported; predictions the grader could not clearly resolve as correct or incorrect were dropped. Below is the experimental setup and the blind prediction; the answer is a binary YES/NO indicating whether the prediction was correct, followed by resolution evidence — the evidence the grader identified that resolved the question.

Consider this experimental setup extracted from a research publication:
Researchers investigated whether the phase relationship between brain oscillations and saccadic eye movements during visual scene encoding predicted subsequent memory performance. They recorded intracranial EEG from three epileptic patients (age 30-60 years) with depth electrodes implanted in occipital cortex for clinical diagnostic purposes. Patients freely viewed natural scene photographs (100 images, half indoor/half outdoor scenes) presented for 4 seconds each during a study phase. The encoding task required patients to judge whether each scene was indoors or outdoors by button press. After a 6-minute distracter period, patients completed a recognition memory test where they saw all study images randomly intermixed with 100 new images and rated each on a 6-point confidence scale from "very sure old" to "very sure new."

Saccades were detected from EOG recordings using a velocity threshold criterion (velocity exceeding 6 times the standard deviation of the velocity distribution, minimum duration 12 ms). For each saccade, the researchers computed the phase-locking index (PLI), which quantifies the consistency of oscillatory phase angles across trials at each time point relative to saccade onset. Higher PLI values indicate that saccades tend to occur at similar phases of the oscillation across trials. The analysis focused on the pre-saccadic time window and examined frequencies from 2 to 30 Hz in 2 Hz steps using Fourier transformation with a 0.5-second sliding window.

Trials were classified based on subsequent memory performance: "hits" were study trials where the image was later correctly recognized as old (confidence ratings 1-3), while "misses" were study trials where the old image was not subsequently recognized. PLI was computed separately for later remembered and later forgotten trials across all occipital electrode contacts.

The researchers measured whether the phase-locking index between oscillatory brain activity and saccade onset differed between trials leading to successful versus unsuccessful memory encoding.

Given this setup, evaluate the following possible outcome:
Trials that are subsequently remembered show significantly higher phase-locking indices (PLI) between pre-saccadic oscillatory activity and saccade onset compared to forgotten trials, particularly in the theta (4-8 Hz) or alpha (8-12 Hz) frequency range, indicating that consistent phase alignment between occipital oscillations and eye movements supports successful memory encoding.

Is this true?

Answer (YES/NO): NO